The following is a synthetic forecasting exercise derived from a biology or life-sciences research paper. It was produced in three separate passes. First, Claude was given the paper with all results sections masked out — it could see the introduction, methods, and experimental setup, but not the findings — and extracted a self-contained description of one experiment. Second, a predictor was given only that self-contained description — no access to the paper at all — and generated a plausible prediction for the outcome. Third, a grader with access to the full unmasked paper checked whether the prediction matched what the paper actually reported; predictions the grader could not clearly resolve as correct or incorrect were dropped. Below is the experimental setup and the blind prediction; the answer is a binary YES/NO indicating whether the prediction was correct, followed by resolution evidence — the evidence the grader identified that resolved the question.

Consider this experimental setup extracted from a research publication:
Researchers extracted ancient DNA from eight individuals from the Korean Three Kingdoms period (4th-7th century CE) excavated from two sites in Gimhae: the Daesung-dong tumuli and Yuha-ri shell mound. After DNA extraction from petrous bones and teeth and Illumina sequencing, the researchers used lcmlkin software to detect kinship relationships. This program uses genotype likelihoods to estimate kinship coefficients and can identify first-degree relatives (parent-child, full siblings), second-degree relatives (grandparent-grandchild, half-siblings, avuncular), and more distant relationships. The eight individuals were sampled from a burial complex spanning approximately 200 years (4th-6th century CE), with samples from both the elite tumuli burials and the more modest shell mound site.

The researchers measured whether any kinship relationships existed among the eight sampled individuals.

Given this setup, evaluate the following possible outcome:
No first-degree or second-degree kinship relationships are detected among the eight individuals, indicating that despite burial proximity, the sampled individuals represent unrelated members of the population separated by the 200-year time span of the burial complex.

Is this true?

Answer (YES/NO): YES